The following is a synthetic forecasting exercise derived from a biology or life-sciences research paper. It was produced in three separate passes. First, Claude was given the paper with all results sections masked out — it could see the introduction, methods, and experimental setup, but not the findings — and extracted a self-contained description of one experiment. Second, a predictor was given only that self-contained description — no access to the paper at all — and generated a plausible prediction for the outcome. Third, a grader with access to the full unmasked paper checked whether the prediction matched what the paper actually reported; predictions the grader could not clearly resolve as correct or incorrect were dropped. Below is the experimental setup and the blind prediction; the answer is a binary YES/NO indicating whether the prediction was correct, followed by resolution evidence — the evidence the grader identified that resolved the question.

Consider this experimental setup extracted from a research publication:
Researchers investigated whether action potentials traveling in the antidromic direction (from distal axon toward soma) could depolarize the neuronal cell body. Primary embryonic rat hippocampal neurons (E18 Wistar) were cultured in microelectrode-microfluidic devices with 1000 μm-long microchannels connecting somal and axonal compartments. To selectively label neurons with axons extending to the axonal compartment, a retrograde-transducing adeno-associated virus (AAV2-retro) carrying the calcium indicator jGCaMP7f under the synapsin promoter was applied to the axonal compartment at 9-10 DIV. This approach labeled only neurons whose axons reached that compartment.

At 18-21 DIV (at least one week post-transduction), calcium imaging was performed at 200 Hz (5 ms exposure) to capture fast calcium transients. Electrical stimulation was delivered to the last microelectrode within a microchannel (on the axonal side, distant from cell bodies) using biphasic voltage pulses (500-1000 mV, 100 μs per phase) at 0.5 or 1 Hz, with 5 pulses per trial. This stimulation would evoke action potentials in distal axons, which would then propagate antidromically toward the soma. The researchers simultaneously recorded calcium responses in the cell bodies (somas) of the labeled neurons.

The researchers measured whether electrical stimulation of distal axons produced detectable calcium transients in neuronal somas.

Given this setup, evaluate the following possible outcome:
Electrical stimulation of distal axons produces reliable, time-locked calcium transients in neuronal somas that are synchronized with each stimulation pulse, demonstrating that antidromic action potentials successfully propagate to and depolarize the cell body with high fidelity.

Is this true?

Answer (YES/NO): YES